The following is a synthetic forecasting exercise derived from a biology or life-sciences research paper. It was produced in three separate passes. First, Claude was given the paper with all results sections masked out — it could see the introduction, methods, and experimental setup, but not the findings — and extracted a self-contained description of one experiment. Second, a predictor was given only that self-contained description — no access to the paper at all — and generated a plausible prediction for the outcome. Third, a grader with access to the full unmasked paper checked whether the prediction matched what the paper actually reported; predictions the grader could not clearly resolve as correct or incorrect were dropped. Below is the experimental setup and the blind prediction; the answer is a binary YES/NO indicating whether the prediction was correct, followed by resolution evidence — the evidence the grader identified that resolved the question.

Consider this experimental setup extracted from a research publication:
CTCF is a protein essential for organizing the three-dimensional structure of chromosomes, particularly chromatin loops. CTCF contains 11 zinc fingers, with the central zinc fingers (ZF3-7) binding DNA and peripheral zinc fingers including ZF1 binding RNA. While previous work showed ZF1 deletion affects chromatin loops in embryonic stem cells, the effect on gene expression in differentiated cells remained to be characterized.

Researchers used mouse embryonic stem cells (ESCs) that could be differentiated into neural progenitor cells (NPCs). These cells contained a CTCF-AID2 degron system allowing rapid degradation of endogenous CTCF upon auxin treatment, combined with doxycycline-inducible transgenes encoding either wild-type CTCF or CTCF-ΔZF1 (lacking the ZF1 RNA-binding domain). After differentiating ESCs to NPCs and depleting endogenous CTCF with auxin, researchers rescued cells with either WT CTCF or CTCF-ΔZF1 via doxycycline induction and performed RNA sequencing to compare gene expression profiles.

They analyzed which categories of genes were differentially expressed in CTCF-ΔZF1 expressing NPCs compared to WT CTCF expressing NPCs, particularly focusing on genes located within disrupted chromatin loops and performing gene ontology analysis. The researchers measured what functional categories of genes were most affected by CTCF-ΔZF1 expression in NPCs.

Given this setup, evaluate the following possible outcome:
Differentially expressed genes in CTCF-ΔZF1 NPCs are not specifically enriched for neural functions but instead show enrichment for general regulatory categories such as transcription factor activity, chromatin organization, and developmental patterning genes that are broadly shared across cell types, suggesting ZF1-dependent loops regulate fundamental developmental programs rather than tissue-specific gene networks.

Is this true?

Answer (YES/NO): NO